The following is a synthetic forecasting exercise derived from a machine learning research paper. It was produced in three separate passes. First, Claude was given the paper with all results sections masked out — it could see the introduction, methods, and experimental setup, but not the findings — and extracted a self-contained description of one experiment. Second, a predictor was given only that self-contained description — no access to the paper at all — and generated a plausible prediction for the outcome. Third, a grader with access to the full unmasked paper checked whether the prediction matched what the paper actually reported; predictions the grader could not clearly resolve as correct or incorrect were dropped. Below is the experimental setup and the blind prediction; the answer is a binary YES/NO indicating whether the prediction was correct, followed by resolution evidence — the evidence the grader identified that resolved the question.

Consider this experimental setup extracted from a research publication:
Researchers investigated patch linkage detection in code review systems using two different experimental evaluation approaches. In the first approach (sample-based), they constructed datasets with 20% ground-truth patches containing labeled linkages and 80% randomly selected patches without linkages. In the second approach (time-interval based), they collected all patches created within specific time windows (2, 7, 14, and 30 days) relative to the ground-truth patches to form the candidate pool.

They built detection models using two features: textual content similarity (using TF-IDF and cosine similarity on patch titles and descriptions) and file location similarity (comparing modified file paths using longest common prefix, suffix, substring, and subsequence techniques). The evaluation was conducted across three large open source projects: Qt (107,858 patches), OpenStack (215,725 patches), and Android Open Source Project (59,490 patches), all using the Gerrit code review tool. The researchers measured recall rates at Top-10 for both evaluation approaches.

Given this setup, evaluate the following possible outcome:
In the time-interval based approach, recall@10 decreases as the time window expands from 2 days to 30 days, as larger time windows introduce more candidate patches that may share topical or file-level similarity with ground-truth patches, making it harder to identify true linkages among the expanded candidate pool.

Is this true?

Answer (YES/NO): YES